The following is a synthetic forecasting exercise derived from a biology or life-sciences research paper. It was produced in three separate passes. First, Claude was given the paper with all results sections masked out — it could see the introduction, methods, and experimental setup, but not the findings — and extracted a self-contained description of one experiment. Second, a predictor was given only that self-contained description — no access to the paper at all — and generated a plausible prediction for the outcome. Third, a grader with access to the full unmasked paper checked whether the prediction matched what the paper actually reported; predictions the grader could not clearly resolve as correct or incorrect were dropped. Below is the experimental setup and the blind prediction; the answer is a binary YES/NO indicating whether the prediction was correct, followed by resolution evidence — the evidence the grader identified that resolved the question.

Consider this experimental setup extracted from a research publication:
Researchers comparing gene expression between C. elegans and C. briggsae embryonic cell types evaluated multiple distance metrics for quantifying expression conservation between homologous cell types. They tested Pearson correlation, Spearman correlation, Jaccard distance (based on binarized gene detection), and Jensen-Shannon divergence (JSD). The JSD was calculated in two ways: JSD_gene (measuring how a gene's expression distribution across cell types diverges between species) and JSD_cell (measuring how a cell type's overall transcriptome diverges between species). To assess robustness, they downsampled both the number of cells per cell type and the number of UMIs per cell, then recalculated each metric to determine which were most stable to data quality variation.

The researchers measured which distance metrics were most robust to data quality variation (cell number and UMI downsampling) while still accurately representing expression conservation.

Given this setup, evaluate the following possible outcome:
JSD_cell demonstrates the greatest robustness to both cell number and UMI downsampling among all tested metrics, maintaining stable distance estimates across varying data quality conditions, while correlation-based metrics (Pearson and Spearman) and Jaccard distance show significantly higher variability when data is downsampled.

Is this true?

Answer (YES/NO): NO